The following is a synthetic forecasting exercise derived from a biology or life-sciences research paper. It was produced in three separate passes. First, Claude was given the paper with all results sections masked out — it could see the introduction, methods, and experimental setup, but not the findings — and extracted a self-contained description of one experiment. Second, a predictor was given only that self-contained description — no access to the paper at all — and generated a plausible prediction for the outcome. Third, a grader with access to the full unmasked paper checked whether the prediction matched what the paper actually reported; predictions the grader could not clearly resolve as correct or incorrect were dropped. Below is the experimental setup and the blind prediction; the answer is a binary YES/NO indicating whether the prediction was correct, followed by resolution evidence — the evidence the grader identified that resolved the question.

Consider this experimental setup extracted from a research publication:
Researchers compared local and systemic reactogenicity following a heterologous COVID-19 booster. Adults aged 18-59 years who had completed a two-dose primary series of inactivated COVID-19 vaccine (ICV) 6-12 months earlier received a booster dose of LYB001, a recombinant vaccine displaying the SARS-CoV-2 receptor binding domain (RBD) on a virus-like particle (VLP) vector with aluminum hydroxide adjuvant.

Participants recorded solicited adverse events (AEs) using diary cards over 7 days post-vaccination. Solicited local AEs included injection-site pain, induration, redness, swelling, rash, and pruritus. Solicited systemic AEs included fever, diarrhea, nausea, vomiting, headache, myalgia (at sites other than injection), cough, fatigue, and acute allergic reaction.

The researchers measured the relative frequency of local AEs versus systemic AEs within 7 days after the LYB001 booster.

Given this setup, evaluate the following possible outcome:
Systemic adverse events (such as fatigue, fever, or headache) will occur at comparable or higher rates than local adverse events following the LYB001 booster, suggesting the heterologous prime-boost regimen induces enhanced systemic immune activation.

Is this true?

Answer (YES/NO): NO